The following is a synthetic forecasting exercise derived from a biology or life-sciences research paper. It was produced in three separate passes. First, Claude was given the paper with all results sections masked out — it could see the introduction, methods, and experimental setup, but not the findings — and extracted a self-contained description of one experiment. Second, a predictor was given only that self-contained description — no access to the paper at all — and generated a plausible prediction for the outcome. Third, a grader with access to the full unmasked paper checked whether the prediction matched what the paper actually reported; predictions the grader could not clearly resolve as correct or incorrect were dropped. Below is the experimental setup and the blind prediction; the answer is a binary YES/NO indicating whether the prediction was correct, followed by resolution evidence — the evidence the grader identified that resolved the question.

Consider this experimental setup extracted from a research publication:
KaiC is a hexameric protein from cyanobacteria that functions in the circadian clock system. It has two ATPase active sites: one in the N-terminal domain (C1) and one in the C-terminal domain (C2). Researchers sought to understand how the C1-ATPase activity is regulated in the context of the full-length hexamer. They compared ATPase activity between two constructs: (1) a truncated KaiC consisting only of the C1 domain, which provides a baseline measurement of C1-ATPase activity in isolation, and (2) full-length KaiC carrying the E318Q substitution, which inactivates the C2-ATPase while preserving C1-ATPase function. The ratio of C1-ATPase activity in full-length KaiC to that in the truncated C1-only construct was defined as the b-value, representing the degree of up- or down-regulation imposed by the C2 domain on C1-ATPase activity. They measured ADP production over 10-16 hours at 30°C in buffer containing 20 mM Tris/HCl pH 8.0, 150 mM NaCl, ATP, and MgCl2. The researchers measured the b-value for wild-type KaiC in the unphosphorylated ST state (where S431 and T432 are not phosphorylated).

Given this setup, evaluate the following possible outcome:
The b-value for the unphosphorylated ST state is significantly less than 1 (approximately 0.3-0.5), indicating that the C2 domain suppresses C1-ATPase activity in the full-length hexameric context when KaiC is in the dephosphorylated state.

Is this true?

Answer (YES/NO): NO